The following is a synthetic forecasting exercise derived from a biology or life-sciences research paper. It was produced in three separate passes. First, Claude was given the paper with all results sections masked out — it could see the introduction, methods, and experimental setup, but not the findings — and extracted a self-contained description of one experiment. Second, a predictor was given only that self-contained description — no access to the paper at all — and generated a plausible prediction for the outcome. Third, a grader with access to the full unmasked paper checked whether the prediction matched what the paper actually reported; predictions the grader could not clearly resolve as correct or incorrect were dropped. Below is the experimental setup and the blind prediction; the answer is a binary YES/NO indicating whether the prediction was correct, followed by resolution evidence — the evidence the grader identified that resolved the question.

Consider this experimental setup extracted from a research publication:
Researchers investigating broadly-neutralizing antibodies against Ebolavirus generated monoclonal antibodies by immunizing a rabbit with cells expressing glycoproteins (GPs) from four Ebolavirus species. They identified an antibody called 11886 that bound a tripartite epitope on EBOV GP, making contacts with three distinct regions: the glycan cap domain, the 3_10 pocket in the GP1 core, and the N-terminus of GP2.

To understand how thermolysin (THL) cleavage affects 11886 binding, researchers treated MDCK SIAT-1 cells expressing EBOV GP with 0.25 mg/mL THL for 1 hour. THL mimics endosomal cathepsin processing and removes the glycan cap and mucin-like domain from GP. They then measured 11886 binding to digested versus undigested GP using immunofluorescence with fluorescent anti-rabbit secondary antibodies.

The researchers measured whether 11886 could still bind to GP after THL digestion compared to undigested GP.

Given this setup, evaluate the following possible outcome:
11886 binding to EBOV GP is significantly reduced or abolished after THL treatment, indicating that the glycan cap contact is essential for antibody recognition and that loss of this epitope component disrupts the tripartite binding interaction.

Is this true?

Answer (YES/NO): YES